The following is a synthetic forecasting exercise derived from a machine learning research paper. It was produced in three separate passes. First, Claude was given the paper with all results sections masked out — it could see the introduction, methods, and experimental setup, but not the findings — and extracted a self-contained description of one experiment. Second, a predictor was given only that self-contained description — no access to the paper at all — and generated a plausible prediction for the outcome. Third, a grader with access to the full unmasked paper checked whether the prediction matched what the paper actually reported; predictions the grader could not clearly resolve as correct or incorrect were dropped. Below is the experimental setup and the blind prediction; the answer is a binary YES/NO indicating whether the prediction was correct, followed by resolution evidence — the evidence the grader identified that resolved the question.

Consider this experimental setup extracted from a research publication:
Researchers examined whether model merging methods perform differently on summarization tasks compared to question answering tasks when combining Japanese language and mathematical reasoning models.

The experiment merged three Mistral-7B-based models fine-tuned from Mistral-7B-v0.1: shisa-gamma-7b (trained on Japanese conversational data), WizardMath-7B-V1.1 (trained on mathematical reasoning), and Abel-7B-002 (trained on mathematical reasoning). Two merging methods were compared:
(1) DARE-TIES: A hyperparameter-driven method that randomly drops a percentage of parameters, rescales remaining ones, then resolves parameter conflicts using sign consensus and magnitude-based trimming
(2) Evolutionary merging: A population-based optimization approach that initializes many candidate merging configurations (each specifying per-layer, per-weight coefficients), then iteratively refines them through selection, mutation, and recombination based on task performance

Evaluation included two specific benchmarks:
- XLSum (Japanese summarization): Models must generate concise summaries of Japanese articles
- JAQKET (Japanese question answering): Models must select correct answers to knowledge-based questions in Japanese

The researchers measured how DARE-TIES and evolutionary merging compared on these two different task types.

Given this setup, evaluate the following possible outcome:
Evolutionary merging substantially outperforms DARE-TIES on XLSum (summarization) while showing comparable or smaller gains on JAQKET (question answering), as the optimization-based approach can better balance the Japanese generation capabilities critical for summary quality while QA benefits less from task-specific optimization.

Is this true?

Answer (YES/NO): NO